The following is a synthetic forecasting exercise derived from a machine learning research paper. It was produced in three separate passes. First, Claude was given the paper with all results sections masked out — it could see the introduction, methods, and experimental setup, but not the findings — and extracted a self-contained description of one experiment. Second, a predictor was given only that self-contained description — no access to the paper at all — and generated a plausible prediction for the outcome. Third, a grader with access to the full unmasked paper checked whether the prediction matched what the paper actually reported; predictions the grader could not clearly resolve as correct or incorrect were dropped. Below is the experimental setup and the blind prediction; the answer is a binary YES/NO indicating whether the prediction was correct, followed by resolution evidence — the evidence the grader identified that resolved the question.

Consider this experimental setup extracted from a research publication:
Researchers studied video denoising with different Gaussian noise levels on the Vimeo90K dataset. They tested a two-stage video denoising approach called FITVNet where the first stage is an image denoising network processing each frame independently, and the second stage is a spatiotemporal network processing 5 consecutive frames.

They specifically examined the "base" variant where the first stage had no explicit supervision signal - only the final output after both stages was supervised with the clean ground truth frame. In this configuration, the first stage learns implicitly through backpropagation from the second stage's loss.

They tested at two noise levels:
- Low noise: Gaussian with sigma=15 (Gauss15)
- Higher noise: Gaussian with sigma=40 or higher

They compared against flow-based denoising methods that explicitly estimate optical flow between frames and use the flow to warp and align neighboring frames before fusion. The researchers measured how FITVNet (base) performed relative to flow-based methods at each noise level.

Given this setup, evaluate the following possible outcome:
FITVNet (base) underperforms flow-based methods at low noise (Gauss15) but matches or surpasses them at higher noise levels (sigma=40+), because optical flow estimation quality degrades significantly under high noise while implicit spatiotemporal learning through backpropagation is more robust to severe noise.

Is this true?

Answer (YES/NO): YES